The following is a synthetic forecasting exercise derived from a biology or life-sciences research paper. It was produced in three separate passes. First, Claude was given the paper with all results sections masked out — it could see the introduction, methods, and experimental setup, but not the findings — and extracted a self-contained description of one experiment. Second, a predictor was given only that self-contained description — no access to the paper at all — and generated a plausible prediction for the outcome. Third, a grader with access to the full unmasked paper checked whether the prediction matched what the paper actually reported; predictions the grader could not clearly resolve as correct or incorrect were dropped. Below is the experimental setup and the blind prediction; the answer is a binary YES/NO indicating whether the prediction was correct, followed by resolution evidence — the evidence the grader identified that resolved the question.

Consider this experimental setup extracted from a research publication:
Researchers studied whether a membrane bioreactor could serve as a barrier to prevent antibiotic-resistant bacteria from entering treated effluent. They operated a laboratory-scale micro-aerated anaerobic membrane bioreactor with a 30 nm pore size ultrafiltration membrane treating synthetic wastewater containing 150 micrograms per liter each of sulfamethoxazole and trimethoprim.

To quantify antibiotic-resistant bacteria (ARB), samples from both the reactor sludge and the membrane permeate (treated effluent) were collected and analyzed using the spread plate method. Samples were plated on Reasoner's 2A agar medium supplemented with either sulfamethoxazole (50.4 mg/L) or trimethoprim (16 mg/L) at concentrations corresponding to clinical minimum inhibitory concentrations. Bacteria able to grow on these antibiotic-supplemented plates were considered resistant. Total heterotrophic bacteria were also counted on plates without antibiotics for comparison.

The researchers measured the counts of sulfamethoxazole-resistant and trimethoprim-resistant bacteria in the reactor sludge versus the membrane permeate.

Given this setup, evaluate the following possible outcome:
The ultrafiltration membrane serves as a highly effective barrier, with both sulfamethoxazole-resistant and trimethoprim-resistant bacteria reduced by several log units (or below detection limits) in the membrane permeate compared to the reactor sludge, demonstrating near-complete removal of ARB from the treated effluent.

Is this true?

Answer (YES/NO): NO